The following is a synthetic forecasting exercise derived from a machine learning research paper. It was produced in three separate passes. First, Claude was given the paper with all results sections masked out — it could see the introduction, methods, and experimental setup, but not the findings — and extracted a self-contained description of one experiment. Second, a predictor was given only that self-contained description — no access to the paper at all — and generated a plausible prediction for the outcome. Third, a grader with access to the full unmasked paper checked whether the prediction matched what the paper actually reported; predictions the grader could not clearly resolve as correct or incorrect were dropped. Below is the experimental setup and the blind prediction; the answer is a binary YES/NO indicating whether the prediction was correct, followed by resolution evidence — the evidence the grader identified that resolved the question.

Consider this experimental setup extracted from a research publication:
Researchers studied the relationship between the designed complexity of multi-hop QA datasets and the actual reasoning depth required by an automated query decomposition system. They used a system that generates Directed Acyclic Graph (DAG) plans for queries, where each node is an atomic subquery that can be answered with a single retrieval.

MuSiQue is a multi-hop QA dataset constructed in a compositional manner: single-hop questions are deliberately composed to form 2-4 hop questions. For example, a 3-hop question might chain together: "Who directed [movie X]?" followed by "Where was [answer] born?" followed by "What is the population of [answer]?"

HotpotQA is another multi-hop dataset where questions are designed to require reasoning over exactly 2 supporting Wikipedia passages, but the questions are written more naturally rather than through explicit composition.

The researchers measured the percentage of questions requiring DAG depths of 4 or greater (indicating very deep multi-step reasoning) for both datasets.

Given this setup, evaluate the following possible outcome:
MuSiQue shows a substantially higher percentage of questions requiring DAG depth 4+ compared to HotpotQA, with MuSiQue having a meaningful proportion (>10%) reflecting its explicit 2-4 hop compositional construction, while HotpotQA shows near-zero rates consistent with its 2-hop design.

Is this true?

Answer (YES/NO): NO